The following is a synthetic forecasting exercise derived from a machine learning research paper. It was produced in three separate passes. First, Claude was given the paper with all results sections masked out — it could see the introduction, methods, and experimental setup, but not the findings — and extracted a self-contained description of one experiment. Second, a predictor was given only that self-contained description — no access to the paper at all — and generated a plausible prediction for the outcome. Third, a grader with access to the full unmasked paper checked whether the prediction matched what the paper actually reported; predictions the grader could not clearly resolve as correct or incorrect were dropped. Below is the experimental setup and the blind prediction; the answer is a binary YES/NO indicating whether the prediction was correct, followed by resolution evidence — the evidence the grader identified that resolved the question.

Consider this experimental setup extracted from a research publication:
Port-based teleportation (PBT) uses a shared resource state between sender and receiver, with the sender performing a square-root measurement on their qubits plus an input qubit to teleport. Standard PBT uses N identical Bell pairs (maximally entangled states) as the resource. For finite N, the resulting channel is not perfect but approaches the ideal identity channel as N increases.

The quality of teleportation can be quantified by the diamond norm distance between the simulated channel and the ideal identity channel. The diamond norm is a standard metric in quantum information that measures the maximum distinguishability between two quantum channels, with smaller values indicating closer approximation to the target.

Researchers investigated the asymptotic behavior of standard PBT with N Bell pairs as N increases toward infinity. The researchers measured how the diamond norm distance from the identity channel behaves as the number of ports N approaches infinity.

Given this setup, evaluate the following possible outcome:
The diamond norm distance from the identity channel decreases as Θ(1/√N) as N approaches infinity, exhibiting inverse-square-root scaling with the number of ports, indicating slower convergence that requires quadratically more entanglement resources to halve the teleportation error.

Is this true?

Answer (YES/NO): NO